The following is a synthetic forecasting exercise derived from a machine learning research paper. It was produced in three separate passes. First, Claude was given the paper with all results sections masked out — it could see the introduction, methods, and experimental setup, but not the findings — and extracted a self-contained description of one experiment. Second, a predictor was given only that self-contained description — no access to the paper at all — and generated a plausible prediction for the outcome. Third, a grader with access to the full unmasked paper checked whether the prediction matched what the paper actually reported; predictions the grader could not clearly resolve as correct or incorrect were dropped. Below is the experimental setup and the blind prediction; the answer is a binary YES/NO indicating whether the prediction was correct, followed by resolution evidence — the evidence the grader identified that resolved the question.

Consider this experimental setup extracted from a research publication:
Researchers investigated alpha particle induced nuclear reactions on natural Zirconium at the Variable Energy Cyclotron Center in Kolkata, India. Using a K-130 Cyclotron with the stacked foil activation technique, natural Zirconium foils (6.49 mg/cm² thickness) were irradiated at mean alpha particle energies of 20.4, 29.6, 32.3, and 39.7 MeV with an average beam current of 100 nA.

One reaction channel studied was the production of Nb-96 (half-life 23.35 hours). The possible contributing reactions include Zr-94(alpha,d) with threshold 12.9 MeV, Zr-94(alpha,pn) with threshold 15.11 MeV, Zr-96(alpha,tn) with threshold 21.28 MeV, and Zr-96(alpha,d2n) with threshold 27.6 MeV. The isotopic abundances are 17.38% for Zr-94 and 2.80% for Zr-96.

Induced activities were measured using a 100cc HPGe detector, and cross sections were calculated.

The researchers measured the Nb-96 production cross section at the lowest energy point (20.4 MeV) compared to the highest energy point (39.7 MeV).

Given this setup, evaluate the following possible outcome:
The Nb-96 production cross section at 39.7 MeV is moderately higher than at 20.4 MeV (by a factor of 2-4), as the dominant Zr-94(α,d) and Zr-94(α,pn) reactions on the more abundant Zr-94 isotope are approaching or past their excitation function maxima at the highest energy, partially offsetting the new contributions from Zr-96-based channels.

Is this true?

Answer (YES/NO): NO